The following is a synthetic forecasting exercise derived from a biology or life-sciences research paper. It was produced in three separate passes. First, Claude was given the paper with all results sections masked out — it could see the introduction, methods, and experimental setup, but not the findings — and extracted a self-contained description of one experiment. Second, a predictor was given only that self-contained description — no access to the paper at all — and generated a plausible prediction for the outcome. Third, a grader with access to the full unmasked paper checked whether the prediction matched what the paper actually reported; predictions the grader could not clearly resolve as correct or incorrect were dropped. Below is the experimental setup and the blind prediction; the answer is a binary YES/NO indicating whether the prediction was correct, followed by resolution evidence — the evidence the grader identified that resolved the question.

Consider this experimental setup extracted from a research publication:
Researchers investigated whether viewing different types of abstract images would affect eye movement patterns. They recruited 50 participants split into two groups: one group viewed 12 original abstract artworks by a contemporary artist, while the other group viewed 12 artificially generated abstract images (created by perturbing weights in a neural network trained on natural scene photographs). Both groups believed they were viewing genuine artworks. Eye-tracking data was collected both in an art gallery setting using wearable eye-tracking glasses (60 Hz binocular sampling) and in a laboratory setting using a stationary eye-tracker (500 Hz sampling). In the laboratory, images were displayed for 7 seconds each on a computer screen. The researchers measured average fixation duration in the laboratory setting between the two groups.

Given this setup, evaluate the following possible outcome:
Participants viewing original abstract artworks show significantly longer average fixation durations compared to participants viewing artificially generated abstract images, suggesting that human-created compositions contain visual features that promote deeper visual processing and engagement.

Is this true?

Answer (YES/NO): YES